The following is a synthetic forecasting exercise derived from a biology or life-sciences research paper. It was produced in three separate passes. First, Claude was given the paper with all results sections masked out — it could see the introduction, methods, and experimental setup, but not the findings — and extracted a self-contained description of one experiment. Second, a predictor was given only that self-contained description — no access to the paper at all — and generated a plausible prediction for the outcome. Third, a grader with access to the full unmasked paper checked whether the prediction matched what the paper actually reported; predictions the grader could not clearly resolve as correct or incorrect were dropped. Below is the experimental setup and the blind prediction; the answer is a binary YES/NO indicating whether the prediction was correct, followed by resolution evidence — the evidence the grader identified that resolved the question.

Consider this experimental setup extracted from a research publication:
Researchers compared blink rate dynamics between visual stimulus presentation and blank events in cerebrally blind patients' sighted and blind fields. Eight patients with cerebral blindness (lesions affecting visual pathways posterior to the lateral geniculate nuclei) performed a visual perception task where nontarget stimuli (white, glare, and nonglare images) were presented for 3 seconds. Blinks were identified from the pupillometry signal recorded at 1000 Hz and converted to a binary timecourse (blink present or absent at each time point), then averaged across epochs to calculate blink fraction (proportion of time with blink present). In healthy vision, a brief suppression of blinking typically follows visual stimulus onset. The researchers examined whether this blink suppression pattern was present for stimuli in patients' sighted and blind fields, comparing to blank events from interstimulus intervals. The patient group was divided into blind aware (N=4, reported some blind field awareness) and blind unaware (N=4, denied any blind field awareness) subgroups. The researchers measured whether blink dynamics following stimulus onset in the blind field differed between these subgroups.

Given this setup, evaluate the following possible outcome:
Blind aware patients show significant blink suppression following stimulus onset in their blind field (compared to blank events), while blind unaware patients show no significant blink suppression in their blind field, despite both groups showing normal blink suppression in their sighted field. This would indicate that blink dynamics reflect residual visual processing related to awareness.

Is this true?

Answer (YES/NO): NO